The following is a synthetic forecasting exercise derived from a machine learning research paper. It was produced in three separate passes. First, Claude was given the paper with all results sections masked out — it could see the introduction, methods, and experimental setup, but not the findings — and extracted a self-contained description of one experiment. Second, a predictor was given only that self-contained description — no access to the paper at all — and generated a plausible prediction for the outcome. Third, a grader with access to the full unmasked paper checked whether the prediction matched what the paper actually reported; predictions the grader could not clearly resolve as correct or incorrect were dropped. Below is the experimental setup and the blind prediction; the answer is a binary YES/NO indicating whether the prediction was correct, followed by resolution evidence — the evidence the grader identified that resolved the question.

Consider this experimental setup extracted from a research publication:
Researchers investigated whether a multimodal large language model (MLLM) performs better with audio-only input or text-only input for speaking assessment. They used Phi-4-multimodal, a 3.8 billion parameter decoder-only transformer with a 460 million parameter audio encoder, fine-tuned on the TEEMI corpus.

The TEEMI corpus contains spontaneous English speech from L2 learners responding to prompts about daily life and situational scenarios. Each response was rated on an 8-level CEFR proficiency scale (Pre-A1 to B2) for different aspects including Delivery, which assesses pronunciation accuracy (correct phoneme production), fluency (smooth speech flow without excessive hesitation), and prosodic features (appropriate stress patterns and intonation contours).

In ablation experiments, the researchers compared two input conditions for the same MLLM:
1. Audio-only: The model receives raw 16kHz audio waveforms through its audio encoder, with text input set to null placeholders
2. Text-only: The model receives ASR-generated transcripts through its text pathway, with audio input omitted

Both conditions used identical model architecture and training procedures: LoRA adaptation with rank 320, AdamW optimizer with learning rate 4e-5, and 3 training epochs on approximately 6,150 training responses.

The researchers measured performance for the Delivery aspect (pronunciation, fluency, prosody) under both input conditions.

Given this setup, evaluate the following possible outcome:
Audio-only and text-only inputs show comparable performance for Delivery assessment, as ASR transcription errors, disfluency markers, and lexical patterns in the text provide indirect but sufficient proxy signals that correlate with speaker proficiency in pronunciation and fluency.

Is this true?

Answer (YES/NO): NO